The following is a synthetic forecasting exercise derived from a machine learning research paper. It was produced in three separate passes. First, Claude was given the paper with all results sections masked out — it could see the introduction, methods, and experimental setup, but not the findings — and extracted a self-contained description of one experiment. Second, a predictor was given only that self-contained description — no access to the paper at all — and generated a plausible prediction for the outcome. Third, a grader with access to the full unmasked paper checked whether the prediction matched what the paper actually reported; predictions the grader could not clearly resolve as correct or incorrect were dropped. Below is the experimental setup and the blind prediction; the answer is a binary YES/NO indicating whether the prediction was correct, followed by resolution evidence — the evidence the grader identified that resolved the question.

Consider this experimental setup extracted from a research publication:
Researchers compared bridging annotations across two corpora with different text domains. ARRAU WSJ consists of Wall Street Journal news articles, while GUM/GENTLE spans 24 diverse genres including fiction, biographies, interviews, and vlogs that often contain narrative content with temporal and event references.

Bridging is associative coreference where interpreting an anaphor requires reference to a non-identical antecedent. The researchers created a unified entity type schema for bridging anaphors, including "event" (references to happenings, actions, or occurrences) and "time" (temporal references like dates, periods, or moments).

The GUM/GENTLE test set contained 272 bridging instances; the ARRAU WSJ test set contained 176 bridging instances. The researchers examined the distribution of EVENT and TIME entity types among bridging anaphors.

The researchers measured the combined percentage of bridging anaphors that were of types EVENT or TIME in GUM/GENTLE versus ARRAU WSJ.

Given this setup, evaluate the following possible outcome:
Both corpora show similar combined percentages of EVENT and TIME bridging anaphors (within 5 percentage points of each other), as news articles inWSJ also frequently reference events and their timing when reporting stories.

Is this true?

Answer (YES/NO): NO